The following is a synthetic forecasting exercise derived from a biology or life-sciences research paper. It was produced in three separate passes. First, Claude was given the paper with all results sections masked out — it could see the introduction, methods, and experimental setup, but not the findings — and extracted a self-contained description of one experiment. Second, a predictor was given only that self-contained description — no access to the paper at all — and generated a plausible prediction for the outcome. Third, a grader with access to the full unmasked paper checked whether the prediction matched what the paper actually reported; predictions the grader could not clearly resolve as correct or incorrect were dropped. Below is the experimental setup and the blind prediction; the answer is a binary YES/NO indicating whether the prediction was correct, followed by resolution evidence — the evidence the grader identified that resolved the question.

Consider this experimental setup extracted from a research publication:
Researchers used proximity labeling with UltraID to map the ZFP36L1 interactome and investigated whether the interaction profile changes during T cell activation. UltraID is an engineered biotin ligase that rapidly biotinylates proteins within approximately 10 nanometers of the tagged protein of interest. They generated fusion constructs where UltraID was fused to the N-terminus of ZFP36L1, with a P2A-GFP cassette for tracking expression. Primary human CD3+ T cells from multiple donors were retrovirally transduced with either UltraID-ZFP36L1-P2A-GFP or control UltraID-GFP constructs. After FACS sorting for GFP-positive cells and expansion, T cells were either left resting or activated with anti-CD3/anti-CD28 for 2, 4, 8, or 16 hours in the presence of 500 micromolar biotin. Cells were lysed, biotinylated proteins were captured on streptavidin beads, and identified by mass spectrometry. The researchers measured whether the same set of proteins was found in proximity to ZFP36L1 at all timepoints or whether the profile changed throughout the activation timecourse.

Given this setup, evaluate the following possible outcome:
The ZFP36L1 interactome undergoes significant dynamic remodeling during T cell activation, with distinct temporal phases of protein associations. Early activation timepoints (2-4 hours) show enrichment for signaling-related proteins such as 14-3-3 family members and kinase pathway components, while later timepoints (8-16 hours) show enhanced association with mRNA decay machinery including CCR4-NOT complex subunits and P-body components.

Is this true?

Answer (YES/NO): NO